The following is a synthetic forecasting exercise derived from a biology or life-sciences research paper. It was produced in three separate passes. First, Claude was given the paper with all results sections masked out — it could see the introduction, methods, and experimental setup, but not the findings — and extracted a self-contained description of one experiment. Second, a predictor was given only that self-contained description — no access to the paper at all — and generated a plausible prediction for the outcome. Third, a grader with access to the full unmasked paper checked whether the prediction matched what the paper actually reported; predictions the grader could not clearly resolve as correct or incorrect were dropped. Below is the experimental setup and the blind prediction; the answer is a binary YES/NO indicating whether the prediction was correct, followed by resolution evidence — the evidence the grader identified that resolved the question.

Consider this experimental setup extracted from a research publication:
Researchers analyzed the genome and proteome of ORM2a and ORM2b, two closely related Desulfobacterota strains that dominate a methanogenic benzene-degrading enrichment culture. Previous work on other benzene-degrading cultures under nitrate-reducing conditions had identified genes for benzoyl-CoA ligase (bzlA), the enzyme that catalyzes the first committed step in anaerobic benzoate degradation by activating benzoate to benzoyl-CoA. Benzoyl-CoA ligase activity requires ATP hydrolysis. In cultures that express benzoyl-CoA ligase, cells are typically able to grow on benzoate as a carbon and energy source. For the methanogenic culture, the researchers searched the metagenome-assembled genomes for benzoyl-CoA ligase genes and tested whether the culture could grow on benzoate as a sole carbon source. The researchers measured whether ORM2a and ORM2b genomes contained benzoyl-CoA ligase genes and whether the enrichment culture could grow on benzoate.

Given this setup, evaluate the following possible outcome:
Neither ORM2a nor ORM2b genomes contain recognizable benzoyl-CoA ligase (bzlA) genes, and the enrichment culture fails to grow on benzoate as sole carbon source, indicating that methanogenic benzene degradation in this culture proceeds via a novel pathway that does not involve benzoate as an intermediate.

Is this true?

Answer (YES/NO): YES